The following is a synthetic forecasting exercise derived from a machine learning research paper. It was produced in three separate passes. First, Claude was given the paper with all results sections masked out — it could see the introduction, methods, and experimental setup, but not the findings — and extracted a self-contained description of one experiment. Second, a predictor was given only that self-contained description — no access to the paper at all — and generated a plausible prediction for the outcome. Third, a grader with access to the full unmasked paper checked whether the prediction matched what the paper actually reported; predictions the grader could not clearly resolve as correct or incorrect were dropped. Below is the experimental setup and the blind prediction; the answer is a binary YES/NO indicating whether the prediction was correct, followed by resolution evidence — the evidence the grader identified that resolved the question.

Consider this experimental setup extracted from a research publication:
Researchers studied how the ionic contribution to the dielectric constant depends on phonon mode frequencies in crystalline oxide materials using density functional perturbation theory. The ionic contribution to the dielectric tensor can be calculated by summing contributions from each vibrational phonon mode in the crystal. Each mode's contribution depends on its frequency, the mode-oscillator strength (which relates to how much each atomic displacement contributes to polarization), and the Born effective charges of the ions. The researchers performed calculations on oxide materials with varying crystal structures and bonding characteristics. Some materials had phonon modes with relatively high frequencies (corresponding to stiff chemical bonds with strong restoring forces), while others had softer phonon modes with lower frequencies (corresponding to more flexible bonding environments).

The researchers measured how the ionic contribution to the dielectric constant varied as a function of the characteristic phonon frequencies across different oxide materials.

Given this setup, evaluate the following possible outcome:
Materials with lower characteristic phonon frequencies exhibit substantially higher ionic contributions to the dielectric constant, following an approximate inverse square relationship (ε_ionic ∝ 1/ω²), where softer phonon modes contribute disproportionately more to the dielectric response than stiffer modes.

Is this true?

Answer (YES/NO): YES